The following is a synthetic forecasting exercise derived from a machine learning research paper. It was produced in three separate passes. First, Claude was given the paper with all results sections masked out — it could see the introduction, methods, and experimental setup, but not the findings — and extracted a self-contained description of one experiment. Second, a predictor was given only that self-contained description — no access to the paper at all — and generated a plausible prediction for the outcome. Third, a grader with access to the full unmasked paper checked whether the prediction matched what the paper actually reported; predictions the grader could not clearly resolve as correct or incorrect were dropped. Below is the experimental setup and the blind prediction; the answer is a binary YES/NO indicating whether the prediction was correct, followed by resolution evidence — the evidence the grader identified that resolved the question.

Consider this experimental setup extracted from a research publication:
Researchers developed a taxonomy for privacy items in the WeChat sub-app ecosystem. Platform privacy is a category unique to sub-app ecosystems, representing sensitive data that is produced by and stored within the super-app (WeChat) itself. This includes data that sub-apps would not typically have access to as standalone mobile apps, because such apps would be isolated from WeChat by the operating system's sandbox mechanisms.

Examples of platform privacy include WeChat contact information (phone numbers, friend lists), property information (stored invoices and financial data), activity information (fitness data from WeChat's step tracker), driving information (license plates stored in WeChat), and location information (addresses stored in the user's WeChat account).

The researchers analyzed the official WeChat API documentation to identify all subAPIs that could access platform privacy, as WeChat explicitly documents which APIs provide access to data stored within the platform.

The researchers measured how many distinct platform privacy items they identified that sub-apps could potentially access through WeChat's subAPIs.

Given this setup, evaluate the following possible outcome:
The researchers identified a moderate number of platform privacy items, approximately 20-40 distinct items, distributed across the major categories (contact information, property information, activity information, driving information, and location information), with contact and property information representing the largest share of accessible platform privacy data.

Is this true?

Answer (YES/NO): NO